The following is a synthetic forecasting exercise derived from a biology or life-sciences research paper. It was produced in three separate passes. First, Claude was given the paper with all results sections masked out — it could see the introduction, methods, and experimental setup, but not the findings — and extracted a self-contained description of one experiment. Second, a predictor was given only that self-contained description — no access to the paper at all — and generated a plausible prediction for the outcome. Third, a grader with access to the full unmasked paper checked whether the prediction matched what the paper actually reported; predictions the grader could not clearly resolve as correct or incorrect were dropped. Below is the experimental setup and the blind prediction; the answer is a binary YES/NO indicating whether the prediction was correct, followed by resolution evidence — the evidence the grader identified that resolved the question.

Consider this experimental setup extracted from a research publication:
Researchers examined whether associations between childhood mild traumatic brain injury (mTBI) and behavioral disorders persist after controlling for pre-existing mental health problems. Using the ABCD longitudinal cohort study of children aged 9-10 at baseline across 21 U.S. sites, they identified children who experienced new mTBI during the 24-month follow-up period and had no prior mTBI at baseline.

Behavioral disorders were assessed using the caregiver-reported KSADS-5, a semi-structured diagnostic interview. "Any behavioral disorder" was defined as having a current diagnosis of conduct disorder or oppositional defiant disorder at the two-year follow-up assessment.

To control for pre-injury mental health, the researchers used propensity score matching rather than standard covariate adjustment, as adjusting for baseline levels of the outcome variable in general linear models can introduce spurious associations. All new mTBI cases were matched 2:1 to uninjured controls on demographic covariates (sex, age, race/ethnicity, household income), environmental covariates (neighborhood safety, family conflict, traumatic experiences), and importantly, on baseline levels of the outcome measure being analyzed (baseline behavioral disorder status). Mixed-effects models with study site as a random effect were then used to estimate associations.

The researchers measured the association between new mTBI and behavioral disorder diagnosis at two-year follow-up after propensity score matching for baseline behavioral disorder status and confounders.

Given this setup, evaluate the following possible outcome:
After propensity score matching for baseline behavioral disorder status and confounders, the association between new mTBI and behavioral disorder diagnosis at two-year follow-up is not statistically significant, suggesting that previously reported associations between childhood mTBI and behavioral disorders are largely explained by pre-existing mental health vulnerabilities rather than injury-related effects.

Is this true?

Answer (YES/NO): YES